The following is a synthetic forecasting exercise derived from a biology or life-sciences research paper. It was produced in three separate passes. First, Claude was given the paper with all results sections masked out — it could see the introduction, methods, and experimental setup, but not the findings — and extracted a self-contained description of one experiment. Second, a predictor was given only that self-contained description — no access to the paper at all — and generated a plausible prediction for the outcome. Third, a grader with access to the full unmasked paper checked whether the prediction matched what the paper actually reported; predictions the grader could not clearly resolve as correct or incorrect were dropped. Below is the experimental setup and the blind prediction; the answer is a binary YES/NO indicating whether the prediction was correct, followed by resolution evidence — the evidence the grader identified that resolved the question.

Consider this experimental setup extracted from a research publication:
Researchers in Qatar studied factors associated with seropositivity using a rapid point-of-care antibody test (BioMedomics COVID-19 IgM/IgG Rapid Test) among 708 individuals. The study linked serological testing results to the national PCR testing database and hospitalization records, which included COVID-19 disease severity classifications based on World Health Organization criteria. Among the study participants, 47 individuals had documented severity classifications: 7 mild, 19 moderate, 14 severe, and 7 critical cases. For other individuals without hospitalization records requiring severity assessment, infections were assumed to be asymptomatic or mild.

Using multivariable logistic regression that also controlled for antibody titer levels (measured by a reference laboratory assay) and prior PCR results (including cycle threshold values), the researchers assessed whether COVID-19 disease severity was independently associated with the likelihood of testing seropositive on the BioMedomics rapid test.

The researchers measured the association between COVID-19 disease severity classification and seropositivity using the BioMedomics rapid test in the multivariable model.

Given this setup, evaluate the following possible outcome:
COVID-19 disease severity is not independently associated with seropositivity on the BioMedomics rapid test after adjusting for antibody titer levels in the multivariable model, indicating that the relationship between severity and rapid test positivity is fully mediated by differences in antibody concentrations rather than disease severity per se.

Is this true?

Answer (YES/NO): YES